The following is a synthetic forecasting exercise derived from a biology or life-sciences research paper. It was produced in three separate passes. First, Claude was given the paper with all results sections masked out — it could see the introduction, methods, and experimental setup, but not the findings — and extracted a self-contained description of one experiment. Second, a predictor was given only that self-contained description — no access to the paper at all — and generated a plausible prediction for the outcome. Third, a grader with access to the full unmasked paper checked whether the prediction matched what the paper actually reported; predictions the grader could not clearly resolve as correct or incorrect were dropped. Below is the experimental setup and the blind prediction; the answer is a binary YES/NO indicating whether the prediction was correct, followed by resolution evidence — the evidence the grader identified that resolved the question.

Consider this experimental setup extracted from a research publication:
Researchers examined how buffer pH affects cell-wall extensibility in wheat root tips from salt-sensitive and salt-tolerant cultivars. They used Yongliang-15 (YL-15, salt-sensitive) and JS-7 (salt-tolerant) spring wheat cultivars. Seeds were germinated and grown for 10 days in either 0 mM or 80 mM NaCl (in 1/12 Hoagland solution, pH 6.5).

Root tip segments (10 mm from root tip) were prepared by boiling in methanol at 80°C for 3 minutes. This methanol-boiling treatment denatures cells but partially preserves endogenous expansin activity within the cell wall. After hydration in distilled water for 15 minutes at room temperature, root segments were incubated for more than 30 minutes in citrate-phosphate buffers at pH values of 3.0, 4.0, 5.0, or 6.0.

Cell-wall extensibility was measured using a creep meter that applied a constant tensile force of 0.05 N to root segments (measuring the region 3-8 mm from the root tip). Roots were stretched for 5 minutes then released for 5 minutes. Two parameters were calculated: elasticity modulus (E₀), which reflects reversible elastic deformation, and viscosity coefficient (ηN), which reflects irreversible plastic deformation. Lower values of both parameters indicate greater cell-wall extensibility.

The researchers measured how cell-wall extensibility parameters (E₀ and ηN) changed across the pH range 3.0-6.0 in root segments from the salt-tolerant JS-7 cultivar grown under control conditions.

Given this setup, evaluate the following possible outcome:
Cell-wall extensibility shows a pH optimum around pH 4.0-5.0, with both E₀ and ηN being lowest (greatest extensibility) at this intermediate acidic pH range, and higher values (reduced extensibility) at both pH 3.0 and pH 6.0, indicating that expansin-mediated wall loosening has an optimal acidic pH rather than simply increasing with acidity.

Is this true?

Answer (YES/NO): NO